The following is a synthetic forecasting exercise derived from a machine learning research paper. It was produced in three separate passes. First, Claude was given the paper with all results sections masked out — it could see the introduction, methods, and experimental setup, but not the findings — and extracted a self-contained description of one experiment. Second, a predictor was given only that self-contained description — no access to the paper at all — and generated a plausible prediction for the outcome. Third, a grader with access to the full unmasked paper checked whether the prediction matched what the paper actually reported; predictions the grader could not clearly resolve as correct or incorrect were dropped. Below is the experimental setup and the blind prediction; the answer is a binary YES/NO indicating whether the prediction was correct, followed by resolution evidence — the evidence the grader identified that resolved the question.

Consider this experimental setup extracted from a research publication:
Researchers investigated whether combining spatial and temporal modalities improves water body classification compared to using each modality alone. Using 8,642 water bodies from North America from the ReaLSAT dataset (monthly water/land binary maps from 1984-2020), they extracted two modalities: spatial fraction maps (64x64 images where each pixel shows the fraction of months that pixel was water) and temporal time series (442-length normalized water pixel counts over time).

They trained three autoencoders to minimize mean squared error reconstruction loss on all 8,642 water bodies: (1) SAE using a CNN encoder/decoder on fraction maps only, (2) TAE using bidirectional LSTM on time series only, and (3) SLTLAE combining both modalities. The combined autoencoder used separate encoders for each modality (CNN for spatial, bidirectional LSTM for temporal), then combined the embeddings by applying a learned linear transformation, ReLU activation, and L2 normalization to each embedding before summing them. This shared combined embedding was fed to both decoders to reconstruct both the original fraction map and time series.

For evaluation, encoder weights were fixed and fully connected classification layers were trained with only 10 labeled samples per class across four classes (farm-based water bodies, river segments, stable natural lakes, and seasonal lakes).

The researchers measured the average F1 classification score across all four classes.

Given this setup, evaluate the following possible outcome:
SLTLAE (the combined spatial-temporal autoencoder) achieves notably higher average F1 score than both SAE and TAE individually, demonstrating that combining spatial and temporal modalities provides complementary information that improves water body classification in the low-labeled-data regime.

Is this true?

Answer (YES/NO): YES